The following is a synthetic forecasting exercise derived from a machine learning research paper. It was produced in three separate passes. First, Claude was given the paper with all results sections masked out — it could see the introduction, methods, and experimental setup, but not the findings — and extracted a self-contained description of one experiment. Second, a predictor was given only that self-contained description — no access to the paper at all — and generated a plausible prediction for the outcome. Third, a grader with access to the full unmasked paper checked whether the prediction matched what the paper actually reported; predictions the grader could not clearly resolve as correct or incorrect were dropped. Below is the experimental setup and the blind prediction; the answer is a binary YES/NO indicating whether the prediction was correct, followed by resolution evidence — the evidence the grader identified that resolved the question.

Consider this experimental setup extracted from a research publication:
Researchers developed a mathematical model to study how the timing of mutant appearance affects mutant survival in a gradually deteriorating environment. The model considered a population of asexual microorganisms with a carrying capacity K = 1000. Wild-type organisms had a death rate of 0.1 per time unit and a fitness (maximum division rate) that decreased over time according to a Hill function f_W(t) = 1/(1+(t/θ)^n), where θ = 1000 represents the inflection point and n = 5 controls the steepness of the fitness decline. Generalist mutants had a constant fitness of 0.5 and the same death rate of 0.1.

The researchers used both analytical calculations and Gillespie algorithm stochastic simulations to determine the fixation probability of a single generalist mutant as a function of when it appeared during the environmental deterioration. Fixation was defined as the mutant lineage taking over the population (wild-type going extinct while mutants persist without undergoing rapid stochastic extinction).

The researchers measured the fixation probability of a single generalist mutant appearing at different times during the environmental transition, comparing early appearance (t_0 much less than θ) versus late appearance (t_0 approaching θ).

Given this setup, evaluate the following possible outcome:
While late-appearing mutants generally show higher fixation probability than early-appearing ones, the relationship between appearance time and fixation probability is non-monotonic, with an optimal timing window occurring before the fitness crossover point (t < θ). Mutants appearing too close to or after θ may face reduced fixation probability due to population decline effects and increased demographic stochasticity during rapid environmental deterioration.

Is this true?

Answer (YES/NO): NO